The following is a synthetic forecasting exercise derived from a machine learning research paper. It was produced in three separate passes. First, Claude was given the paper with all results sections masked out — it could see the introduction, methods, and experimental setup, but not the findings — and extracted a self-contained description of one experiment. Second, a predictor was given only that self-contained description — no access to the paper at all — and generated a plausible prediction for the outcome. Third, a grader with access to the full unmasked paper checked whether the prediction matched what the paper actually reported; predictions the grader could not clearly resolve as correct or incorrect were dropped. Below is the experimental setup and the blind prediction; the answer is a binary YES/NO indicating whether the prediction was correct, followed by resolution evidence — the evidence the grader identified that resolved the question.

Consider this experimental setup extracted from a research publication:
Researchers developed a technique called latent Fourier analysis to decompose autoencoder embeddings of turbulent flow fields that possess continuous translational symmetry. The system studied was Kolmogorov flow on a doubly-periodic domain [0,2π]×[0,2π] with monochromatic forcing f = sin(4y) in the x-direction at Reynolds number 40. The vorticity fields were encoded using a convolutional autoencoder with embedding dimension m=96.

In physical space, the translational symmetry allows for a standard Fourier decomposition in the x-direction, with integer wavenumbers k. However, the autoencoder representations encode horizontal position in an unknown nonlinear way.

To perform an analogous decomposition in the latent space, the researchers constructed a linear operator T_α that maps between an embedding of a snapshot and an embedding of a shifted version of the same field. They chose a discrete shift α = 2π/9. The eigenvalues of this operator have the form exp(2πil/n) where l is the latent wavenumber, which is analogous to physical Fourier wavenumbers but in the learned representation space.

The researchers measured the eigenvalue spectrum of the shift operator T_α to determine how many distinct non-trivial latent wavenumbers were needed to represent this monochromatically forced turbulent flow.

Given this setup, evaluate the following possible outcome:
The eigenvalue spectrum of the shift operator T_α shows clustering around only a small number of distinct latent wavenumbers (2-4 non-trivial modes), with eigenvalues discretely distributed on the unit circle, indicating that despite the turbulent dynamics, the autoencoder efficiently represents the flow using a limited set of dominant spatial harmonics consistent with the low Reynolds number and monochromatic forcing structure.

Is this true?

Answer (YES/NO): YES